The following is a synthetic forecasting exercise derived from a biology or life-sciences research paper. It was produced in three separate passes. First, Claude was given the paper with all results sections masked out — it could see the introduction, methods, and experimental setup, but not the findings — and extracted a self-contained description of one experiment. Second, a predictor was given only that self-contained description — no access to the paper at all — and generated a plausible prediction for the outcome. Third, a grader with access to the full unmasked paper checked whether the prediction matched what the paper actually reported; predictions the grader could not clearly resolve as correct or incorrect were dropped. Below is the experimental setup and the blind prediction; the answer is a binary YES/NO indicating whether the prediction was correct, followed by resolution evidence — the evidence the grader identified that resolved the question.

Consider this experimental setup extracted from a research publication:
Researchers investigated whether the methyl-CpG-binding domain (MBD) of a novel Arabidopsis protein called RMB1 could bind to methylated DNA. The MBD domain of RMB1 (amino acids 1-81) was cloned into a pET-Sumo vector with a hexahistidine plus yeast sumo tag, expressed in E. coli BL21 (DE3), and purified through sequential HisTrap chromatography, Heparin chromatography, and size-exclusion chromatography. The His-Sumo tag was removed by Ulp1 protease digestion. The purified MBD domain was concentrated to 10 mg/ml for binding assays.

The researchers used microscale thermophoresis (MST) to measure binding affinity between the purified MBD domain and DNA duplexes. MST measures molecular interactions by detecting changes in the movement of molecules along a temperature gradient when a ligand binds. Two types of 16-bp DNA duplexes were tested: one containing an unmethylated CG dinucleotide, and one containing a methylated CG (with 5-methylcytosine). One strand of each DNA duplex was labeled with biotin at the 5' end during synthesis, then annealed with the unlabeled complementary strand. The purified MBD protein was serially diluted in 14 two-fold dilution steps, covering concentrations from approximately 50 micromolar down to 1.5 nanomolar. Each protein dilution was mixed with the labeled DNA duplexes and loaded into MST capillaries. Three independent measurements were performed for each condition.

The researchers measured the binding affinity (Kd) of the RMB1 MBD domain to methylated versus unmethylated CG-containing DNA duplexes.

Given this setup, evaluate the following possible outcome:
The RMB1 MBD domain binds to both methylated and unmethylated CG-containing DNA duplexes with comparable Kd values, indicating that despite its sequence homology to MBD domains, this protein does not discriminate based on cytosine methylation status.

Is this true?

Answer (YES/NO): NO